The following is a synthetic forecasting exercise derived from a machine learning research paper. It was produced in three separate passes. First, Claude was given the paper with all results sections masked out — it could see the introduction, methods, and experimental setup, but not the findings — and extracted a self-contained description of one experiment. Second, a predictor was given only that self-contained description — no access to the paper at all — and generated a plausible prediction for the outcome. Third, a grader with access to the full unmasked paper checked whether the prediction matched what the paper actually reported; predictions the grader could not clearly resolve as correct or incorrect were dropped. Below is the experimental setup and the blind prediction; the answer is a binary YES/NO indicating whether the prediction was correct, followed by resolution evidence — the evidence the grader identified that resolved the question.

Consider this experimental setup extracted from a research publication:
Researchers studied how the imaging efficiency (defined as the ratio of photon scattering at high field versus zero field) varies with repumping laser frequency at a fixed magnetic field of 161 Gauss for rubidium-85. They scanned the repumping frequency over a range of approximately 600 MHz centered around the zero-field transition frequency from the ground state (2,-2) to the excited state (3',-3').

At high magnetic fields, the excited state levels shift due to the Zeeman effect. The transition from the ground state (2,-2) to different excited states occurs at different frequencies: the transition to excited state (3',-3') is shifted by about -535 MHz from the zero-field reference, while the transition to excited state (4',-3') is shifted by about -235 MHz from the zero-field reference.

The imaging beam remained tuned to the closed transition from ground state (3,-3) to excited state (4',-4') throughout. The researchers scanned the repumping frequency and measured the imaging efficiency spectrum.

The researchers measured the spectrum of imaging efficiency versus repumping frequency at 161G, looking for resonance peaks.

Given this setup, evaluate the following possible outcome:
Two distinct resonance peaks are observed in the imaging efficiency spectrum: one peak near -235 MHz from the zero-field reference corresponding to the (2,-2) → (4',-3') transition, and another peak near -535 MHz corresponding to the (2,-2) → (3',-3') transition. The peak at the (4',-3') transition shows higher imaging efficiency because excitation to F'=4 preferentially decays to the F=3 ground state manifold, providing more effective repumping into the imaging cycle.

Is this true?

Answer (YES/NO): YES